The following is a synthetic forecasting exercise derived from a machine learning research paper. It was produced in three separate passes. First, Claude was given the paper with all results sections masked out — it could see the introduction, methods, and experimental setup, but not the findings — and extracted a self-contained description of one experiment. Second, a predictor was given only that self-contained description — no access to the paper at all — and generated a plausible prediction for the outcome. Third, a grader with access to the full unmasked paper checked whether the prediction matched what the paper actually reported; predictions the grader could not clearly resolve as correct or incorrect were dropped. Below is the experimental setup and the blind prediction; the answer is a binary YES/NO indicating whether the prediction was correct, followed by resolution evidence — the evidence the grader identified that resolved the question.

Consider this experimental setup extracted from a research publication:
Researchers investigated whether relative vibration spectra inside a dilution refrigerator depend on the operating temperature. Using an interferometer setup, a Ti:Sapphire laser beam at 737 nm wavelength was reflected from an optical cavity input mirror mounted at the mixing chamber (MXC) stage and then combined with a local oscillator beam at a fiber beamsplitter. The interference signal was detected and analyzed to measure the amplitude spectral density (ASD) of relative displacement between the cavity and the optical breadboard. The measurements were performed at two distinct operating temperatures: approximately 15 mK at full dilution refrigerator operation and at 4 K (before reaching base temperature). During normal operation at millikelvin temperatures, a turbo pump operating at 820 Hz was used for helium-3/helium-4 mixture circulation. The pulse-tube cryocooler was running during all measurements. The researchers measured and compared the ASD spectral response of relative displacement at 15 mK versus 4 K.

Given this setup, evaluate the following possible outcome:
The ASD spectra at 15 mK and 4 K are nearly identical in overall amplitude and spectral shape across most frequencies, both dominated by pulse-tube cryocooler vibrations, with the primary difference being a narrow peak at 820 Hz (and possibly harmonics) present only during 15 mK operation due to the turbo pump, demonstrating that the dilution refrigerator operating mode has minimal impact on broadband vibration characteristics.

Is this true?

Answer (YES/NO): NO